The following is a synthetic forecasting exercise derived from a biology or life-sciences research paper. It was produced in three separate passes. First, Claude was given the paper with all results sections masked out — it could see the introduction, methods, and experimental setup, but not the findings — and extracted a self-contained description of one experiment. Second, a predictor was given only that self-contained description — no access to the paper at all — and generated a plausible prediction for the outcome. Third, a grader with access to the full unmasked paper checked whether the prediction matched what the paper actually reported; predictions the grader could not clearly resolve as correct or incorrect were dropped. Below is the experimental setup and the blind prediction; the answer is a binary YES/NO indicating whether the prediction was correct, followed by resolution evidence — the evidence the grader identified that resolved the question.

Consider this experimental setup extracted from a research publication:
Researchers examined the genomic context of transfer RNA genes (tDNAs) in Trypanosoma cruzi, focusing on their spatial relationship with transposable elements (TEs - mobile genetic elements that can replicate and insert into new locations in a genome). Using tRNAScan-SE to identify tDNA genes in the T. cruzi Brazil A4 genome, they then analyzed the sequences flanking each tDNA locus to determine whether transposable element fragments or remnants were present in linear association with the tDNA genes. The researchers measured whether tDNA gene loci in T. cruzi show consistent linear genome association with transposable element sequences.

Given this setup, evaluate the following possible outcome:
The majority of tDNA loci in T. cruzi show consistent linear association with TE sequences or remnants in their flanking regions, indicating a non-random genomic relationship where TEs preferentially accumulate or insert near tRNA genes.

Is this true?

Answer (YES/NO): YES